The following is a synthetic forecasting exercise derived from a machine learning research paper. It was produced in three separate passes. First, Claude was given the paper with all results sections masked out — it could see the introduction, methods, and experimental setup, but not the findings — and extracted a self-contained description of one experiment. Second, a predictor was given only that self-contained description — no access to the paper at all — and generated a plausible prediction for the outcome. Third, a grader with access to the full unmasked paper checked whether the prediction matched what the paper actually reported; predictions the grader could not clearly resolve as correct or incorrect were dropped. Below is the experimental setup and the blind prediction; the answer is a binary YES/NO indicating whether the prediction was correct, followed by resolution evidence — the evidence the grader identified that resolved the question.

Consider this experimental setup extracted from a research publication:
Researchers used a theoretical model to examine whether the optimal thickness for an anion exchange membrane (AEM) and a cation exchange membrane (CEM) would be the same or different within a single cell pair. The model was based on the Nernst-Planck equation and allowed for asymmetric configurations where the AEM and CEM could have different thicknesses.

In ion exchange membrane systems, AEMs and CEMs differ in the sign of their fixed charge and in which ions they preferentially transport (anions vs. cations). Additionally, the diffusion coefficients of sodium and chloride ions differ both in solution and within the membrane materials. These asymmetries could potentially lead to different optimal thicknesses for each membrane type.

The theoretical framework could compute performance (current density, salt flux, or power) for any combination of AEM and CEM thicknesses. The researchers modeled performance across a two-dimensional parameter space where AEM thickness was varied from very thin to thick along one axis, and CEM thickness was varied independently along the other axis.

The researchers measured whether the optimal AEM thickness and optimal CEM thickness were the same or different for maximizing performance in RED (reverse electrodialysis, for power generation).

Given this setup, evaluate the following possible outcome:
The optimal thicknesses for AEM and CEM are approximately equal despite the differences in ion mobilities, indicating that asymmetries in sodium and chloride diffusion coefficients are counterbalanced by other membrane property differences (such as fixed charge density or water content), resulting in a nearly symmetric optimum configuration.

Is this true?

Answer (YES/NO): NO